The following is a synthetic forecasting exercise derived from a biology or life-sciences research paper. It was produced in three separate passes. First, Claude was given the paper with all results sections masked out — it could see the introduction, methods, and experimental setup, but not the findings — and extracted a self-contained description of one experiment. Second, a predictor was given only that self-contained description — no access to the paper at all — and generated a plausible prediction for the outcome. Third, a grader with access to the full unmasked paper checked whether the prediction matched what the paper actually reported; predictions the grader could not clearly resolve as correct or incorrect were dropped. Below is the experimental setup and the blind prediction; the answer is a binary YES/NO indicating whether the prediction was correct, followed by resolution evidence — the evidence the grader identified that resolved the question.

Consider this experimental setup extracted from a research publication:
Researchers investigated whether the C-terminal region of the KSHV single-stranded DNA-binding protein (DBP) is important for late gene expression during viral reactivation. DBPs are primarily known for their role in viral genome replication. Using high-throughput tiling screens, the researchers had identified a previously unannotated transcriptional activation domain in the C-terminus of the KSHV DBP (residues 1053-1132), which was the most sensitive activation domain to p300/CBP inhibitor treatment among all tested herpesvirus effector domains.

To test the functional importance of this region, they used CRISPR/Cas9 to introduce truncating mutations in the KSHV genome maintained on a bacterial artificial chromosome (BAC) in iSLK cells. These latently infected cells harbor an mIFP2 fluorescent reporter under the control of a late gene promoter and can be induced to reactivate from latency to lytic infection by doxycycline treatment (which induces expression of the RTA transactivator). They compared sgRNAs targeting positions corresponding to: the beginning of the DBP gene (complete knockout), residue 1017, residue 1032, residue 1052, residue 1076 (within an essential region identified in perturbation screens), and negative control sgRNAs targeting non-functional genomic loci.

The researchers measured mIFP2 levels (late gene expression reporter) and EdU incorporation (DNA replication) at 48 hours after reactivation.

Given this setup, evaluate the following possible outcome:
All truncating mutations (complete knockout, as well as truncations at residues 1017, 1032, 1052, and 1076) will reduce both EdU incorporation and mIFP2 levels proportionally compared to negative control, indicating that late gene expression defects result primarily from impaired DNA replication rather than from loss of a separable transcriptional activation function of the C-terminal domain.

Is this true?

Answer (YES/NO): NO